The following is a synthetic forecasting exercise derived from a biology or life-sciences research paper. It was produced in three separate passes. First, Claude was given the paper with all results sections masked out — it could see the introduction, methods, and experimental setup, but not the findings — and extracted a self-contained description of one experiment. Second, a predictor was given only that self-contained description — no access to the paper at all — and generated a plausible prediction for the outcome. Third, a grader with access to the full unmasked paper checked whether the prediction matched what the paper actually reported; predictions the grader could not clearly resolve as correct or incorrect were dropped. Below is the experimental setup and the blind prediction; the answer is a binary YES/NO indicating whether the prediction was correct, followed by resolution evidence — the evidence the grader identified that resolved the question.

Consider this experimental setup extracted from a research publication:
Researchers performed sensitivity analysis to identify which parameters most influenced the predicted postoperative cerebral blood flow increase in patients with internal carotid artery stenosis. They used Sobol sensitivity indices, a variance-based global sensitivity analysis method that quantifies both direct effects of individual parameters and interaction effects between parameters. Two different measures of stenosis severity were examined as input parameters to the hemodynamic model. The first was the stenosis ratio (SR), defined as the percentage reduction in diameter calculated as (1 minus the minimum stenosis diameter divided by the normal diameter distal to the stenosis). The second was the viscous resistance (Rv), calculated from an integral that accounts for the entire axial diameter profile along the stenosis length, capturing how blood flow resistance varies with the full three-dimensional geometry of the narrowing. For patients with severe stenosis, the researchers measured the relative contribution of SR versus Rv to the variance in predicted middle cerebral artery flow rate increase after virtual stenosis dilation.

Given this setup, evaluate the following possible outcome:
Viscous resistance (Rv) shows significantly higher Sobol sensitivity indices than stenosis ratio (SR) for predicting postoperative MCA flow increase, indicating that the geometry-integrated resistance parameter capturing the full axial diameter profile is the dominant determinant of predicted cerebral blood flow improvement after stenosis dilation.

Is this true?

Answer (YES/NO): YES